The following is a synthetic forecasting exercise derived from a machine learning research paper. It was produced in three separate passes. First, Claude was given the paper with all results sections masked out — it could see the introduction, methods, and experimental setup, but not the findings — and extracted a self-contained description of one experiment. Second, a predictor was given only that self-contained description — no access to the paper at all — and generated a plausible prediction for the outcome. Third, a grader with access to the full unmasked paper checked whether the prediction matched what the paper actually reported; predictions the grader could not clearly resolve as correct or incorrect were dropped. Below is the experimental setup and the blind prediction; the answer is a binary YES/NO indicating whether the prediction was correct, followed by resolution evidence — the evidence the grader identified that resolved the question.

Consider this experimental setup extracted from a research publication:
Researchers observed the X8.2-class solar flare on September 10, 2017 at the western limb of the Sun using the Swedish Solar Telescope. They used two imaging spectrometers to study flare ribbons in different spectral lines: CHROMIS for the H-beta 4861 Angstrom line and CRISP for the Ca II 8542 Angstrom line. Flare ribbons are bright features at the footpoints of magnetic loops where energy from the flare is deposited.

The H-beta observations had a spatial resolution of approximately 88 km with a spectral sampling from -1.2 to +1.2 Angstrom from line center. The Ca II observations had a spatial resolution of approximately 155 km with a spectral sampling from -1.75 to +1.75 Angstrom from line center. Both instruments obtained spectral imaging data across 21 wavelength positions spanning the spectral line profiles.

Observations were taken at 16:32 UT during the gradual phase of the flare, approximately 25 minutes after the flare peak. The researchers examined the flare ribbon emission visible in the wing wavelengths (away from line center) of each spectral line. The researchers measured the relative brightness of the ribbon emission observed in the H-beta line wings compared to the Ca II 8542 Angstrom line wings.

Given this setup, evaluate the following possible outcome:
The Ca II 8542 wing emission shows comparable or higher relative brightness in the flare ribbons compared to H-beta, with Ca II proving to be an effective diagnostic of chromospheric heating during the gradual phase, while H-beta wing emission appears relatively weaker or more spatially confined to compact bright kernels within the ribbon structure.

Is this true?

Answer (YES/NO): NO